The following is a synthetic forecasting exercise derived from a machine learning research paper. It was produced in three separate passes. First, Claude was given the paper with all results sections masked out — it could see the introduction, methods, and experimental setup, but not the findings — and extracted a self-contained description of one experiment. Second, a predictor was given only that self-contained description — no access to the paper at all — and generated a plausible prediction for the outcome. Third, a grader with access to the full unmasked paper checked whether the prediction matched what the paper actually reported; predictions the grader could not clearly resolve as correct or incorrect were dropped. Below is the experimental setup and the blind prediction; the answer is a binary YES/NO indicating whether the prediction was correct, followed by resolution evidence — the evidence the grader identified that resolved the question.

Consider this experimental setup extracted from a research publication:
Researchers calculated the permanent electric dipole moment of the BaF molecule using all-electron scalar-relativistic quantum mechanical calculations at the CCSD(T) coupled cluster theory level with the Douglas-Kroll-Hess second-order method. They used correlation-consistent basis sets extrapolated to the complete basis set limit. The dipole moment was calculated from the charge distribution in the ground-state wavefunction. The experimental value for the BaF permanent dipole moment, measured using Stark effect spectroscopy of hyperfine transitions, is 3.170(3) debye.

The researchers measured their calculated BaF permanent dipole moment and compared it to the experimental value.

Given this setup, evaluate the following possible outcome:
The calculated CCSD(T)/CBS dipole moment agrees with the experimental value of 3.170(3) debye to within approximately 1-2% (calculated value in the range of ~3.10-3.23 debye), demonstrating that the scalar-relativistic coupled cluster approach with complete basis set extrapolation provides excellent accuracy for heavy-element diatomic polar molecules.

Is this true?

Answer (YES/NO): NO